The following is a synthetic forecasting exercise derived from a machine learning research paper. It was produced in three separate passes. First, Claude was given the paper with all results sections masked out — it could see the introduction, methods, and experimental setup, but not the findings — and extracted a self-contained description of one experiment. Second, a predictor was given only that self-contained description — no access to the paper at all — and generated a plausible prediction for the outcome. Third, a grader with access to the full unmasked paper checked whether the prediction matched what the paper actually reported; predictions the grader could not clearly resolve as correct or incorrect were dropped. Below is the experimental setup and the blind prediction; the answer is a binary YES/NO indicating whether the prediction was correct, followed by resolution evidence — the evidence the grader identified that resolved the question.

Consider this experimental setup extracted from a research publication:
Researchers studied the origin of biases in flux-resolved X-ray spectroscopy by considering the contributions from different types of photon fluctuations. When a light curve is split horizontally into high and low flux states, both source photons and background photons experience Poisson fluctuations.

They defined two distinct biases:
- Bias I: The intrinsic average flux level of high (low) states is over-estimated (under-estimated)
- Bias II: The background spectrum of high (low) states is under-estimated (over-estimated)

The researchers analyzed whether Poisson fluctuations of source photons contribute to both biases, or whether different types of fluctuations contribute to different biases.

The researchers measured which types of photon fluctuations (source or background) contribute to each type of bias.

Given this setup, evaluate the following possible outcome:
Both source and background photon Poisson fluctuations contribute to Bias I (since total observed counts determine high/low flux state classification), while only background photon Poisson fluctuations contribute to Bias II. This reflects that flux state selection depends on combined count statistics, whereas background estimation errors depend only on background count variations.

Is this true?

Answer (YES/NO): NO